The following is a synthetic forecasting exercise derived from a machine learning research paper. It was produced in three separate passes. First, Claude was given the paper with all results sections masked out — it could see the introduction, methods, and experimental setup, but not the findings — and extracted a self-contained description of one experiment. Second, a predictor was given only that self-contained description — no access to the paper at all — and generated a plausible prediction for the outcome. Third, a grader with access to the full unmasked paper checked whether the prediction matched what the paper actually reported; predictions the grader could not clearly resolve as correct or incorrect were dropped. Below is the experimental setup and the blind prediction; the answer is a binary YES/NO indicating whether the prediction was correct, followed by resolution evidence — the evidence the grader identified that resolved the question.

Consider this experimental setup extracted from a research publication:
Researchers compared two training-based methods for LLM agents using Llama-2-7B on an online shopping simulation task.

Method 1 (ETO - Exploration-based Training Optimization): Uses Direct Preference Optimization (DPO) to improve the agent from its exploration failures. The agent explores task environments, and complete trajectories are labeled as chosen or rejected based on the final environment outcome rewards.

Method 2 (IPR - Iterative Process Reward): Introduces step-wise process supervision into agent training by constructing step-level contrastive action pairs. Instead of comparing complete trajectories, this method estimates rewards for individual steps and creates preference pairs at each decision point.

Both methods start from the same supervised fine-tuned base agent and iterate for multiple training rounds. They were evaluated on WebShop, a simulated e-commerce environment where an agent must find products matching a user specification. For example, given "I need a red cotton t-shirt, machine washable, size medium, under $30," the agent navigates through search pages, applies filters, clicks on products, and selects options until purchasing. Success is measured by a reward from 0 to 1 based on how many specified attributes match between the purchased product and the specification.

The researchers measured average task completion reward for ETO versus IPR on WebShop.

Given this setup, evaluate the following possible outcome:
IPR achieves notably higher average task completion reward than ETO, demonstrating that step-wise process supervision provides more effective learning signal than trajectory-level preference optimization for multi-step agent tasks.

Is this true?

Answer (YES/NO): YES